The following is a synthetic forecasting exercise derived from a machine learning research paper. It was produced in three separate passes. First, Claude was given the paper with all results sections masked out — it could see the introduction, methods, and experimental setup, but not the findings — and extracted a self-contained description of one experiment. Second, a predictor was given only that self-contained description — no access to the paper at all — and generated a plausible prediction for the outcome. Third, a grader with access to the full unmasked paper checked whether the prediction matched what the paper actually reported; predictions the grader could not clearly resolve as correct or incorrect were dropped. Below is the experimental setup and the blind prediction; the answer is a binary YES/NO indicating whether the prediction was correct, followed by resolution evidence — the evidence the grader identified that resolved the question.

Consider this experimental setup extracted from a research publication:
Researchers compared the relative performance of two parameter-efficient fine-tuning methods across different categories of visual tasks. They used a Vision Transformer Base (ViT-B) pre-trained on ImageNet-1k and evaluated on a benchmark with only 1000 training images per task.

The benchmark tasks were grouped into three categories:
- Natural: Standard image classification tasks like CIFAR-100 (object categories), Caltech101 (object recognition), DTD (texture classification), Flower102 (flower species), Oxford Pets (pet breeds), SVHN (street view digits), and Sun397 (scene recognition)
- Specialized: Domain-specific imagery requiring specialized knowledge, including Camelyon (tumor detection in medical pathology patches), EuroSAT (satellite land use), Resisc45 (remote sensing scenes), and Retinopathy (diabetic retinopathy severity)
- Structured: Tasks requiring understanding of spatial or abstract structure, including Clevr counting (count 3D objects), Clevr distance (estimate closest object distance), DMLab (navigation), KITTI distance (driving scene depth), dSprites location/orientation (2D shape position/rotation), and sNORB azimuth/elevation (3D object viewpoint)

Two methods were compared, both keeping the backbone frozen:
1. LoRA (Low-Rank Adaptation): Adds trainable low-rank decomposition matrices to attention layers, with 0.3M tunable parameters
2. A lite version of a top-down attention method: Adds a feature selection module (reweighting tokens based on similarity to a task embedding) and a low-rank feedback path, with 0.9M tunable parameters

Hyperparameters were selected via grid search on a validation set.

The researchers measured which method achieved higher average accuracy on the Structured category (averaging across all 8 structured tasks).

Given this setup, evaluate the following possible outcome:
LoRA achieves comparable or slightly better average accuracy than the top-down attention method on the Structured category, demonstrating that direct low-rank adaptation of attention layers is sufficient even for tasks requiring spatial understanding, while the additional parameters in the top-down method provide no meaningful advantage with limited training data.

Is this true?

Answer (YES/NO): NO